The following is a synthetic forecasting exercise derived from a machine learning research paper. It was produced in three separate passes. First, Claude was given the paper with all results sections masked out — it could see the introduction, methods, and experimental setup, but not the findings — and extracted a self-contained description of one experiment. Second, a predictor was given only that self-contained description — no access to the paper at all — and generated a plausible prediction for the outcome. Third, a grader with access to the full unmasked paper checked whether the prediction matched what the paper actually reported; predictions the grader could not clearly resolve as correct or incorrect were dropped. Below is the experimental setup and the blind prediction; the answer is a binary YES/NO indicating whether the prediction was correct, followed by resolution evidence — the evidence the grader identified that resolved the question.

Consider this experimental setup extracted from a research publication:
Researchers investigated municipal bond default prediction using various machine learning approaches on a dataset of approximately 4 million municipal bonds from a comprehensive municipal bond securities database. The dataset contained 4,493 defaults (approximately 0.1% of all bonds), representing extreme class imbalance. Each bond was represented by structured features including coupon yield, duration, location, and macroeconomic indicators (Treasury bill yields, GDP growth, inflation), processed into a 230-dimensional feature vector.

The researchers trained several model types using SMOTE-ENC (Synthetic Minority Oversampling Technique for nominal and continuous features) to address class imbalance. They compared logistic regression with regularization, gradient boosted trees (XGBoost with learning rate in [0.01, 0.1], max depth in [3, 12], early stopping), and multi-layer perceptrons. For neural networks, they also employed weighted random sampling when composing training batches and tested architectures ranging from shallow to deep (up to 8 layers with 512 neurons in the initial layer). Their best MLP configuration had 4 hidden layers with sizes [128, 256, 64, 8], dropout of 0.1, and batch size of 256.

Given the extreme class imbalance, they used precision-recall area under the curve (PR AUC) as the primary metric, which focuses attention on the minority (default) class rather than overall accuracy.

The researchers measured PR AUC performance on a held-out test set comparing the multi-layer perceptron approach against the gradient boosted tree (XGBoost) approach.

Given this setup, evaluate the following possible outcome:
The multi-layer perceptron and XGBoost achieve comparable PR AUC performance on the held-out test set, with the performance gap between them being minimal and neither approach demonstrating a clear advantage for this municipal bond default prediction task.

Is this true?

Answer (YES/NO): NO